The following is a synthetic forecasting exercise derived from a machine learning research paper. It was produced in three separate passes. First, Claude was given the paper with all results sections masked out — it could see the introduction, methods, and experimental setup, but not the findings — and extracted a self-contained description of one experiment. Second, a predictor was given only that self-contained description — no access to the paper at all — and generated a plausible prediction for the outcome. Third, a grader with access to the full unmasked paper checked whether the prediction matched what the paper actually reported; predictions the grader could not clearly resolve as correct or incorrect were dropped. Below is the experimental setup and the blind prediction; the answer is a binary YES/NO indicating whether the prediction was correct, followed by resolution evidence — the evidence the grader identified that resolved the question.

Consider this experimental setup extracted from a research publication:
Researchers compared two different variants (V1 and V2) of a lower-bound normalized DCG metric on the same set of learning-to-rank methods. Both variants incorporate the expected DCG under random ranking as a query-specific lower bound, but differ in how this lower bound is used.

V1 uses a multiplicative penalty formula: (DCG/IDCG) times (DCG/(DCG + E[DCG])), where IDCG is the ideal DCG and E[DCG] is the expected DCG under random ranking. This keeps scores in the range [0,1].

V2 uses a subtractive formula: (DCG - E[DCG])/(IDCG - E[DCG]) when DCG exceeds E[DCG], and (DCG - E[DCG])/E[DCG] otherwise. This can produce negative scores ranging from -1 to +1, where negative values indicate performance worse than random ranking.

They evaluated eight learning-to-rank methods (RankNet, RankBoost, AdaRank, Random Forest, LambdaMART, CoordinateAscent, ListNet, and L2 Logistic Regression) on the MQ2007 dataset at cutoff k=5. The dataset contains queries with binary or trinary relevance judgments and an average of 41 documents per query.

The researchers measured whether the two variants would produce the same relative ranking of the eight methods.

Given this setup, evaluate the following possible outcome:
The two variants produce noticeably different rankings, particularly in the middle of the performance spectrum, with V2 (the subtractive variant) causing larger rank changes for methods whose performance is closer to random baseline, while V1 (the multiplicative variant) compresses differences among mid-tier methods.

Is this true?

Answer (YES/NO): NO